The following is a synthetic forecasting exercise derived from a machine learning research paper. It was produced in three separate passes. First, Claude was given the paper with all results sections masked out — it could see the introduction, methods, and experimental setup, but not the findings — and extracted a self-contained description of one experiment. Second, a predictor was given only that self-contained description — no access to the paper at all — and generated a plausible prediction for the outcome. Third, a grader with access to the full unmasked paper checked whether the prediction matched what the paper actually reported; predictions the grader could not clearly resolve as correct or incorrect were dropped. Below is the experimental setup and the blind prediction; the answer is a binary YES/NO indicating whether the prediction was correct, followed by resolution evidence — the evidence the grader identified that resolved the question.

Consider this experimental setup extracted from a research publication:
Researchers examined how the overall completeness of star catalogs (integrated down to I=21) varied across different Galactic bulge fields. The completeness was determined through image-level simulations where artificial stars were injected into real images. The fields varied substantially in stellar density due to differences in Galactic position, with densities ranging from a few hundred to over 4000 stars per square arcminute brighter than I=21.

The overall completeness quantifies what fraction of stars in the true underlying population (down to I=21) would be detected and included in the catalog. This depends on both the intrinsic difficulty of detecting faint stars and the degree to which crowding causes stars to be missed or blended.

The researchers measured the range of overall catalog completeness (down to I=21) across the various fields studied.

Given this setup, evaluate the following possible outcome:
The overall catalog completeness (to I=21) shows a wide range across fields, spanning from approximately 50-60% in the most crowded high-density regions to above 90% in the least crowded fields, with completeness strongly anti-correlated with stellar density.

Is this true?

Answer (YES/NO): NO